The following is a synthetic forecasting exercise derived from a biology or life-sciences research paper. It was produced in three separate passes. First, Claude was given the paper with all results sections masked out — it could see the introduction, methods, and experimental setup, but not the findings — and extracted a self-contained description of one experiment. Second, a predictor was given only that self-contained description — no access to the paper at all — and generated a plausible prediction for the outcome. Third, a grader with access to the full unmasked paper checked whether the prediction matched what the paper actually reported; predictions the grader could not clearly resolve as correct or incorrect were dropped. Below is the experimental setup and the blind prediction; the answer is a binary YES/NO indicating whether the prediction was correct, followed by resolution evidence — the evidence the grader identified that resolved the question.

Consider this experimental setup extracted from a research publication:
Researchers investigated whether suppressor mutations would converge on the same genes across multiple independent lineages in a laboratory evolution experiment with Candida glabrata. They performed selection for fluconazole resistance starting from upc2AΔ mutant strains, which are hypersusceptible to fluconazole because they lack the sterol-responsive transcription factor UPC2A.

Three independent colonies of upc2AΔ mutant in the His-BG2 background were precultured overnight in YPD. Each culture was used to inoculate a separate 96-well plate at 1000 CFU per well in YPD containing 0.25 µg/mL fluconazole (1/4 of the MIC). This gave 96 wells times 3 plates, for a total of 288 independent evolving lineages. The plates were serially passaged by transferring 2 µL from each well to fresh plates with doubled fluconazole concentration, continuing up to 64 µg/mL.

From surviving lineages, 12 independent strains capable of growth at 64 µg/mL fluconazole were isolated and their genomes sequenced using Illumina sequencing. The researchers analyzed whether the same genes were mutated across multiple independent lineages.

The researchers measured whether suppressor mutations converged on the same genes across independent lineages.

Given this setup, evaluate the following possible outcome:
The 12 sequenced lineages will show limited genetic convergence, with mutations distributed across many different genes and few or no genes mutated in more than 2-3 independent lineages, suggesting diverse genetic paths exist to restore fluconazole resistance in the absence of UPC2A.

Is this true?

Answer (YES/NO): NO